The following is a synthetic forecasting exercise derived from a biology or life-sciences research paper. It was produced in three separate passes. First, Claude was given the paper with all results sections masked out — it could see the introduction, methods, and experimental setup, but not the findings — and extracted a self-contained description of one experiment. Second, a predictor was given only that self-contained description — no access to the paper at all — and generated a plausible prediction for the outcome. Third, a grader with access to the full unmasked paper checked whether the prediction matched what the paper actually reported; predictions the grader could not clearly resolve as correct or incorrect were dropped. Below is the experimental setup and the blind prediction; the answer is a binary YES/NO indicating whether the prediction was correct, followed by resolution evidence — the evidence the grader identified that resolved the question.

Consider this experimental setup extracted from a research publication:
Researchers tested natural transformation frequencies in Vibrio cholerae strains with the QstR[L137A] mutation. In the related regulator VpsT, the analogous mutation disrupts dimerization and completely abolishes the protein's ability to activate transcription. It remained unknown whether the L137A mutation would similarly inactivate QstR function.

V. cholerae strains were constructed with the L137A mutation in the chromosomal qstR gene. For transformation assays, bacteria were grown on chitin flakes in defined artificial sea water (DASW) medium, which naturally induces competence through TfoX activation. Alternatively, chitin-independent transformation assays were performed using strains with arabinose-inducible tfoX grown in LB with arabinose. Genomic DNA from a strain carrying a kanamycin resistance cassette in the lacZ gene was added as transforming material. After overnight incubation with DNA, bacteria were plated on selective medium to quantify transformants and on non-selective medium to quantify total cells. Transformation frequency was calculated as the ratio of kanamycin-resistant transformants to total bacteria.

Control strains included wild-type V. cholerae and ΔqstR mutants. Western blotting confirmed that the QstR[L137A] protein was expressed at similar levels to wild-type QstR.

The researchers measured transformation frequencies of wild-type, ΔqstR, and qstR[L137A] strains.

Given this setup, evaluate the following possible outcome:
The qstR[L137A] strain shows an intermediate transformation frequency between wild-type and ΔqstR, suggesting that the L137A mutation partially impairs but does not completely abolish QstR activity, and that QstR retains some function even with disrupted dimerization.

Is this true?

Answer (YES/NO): NO